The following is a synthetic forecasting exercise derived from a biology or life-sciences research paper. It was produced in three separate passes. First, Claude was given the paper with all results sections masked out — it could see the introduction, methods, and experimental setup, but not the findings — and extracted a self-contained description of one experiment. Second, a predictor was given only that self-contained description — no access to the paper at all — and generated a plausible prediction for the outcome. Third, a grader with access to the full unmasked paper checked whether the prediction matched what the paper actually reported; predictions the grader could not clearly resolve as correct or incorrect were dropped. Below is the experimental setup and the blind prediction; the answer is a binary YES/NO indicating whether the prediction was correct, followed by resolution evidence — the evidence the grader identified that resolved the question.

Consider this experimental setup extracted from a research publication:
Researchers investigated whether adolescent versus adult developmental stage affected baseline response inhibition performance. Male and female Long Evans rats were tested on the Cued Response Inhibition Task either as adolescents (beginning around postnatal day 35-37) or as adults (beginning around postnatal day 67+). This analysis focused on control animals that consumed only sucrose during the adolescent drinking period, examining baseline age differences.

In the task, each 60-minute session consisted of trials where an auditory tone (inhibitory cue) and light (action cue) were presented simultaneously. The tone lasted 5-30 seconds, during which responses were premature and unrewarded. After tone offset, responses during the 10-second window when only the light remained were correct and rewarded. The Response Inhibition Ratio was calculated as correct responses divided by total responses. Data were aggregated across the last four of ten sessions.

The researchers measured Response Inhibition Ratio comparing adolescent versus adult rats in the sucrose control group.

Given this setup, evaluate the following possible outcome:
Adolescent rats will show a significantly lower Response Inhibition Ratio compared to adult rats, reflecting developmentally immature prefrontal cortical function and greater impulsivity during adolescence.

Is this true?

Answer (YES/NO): NO